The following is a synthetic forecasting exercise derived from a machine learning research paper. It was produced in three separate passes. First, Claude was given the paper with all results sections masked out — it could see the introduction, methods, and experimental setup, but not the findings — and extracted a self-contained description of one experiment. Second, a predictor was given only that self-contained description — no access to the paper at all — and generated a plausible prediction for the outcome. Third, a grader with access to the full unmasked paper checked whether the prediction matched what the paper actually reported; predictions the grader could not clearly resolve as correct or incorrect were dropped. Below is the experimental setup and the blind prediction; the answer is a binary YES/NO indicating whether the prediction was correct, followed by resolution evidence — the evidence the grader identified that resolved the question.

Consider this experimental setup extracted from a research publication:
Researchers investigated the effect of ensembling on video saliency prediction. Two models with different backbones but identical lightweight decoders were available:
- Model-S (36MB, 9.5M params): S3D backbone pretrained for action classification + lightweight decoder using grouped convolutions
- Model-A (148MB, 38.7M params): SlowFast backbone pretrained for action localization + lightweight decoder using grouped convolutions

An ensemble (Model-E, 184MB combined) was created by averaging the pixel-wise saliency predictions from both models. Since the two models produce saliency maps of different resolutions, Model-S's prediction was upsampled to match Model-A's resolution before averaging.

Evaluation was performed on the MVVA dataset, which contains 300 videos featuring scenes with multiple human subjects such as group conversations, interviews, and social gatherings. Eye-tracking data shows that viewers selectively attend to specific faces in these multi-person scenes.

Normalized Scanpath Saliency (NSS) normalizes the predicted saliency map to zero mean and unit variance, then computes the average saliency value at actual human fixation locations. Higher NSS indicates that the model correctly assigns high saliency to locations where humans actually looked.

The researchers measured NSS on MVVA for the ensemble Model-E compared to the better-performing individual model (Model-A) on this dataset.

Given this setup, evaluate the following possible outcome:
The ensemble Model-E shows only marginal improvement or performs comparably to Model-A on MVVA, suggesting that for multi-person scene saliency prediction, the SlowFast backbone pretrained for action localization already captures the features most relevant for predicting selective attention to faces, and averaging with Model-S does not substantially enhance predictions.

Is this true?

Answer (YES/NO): YES